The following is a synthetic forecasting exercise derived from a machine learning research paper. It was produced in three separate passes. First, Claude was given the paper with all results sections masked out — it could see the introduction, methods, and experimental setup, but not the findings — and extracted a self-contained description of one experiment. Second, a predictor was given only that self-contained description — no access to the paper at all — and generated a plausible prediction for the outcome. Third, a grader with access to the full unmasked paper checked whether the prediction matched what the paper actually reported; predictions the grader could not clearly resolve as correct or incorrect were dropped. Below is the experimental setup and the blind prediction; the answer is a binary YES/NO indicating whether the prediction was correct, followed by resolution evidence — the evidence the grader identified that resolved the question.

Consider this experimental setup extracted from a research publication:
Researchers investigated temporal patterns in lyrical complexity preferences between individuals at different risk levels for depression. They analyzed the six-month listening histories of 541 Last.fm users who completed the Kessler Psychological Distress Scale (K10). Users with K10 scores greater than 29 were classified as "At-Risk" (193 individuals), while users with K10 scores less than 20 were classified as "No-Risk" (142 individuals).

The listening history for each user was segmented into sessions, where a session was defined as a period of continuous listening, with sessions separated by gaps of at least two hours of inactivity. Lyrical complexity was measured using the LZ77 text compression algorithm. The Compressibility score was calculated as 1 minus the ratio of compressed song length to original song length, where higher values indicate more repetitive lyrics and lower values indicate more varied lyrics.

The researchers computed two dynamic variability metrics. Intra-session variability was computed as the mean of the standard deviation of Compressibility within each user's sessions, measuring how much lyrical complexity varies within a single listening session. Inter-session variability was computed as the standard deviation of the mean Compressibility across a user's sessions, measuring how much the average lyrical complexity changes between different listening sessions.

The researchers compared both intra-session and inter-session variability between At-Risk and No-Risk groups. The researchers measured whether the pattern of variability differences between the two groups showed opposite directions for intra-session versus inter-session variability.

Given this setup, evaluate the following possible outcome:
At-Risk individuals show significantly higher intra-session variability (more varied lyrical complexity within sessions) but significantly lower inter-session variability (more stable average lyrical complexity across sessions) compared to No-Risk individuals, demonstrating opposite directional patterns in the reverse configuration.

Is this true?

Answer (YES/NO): NO